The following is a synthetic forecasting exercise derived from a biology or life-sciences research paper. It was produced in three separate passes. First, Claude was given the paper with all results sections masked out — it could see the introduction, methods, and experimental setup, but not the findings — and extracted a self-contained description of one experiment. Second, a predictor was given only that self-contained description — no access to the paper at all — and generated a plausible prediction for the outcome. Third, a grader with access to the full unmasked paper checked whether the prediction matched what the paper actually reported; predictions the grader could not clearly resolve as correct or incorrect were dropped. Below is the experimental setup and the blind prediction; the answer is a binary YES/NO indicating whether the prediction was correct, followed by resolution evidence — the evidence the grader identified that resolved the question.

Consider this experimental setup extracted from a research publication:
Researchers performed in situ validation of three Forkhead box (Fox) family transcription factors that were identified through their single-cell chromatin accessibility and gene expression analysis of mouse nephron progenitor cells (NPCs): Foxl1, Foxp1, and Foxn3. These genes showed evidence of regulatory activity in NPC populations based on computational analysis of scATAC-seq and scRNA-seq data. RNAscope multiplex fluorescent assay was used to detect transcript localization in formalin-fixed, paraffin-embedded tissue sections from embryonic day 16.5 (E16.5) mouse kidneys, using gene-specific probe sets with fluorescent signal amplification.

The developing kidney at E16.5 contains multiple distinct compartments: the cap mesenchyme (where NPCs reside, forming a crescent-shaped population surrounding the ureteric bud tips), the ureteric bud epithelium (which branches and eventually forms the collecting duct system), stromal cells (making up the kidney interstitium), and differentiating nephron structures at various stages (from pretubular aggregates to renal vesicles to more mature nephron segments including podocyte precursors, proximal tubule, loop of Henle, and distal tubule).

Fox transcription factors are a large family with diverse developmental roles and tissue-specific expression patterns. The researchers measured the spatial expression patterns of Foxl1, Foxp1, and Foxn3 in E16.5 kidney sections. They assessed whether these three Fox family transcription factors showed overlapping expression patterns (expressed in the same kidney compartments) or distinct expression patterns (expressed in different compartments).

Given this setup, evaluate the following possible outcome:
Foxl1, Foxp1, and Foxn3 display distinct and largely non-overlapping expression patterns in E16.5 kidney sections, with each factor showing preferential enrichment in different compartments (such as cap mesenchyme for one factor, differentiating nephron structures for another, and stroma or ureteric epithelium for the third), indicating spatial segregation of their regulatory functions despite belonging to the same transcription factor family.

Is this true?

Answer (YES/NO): NO